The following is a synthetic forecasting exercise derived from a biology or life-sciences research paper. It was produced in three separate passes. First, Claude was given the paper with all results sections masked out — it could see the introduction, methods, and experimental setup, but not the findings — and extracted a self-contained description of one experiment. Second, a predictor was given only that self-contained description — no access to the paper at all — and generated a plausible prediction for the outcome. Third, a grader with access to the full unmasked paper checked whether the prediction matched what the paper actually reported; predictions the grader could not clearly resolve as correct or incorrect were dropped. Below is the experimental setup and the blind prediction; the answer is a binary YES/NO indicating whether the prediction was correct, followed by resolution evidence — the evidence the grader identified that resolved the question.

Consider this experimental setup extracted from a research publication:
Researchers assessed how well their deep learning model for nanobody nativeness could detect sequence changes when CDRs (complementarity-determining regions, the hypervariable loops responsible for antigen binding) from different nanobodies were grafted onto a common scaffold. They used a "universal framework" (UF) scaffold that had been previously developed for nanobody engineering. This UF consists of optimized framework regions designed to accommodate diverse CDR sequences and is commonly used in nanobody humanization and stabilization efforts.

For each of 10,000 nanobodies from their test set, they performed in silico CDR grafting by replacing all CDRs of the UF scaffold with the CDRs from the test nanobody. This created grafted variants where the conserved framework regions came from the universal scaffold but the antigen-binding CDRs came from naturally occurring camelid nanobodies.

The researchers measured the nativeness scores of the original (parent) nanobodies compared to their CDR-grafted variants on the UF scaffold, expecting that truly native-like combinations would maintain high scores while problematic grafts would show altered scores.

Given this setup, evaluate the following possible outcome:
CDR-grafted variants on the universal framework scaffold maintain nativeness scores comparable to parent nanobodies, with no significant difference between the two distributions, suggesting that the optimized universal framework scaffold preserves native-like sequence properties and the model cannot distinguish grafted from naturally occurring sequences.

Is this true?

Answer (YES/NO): NO